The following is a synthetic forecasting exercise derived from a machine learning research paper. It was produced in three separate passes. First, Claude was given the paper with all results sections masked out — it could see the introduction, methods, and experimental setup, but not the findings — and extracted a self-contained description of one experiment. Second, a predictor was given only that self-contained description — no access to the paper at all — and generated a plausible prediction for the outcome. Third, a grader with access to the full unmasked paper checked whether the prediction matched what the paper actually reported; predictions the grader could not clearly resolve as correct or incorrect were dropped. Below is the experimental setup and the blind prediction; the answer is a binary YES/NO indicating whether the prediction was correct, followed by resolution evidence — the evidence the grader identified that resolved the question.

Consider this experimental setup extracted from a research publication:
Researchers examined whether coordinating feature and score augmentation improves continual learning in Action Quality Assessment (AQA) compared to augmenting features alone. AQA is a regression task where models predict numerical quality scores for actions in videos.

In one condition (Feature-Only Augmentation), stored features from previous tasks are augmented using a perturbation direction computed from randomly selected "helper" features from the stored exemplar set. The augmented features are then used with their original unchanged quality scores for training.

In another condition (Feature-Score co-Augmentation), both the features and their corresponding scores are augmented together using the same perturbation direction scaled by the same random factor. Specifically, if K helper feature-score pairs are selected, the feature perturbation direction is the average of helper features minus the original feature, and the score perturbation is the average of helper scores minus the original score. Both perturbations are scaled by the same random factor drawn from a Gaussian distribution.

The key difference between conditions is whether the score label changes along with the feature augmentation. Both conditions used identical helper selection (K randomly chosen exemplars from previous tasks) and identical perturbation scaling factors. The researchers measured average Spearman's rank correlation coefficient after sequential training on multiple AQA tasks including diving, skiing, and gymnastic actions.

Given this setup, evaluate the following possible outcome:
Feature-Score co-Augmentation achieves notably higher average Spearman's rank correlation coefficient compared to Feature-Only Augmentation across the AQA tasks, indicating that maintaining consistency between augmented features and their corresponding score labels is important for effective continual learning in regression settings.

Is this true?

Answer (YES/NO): YES